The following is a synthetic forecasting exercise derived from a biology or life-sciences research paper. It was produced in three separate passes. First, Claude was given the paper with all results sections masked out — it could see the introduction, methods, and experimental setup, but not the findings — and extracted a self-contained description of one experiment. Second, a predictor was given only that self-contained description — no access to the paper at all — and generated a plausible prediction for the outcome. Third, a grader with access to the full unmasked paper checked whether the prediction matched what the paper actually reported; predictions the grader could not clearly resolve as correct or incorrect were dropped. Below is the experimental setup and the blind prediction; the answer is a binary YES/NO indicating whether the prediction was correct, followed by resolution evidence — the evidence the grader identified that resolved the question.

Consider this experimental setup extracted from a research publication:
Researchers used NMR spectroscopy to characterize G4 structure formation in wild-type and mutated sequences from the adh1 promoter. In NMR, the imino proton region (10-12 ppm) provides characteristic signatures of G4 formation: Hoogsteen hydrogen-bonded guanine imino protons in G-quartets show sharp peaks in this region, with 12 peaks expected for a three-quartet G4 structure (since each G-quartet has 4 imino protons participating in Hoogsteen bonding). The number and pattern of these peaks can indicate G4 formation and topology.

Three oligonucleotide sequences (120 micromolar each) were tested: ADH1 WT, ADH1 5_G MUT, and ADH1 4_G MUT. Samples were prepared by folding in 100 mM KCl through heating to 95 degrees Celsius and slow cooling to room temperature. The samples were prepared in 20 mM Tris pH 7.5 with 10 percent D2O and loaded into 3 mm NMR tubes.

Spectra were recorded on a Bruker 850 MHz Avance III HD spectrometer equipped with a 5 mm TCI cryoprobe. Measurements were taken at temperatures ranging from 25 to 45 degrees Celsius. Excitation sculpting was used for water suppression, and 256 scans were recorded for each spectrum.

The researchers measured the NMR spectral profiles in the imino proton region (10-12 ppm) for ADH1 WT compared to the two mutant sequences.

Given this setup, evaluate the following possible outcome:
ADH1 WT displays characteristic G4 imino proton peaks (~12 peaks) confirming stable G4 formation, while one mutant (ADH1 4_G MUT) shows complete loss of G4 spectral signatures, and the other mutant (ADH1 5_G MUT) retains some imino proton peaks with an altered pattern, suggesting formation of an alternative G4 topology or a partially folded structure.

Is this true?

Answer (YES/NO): NO